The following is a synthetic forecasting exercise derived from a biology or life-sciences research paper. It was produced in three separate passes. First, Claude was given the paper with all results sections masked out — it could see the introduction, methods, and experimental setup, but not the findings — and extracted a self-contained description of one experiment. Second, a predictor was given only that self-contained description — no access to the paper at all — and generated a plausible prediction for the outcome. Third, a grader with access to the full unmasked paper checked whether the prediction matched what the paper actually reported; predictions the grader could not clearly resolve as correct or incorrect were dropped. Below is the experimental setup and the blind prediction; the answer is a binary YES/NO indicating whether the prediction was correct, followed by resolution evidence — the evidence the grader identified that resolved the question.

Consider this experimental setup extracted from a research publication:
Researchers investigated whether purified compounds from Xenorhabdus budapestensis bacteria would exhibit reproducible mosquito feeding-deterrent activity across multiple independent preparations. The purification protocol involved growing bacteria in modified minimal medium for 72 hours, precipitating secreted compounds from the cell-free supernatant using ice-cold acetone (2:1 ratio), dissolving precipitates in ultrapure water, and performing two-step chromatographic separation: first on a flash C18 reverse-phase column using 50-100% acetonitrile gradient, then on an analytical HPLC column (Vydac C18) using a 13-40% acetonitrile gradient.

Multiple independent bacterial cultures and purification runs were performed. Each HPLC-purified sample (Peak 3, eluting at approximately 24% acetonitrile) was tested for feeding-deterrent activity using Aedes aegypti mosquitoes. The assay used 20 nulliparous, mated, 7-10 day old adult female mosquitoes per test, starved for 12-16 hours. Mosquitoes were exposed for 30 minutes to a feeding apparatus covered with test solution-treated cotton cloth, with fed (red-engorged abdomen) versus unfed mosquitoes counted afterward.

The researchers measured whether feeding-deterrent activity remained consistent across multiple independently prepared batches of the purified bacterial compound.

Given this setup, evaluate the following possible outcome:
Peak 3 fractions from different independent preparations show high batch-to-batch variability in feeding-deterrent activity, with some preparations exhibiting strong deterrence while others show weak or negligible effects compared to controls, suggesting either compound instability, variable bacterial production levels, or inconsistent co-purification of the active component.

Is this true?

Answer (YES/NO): NO